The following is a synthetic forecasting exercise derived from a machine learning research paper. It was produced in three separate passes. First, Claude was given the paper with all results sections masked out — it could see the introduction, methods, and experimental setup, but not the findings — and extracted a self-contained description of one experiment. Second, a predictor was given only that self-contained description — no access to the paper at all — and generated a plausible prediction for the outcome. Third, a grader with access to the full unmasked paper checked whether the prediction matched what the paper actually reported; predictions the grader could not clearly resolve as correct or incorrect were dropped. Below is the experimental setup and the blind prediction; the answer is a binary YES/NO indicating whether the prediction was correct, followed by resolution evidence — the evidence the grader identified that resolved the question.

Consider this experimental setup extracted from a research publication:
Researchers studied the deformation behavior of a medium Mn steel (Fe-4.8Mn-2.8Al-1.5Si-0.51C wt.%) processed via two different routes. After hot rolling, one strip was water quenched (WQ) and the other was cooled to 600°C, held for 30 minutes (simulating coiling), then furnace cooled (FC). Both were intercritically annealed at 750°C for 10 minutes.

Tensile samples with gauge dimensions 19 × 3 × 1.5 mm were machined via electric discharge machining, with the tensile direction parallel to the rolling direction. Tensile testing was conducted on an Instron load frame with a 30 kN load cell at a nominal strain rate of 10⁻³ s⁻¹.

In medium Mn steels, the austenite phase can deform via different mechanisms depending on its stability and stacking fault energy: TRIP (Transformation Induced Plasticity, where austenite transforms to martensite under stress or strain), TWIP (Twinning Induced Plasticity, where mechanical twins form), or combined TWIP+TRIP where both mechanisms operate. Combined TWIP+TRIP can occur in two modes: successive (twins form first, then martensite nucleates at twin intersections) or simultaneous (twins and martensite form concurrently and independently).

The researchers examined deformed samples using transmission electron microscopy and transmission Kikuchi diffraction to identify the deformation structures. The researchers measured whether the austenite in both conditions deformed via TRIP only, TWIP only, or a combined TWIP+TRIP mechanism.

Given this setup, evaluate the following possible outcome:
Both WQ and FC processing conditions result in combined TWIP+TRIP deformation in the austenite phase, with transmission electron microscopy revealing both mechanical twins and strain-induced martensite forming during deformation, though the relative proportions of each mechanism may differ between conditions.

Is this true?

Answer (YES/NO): YES